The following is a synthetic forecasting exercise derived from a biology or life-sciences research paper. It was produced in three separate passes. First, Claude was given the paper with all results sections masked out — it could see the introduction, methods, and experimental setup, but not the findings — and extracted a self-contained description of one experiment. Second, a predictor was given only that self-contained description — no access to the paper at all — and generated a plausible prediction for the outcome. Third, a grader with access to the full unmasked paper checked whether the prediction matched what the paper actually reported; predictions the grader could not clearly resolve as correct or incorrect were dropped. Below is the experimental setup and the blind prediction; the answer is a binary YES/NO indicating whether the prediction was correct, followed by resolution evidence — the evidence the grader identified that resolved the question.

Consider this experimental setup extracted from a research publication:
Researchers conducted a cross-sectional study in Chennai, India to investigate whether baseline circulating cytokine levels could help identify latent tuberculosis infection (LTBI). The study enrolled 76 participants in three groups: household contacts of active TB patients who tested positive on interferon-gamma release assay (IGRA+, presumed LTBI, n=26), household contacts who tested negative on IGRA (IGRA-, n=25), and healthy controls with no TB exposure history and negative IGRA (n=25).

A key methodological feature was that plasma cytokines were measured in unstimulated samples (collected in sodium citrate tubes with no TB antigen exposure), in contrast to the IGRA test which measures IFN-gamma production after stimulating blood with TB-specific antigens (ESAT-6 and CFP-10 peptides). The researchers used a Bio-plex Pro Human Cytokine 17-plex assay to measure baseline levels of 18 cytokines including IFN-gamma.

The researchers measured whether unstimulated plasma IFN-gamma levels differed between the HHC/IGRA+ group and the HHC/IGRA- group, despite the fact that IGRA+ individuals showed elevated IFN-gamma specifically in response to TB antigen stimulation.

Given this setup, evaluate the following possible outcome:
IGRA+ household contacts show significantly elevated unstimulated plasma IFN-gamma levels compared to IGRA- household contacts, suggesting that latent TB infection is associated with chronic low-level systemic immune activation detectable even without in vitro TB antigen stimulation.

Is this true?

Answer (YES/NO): NO